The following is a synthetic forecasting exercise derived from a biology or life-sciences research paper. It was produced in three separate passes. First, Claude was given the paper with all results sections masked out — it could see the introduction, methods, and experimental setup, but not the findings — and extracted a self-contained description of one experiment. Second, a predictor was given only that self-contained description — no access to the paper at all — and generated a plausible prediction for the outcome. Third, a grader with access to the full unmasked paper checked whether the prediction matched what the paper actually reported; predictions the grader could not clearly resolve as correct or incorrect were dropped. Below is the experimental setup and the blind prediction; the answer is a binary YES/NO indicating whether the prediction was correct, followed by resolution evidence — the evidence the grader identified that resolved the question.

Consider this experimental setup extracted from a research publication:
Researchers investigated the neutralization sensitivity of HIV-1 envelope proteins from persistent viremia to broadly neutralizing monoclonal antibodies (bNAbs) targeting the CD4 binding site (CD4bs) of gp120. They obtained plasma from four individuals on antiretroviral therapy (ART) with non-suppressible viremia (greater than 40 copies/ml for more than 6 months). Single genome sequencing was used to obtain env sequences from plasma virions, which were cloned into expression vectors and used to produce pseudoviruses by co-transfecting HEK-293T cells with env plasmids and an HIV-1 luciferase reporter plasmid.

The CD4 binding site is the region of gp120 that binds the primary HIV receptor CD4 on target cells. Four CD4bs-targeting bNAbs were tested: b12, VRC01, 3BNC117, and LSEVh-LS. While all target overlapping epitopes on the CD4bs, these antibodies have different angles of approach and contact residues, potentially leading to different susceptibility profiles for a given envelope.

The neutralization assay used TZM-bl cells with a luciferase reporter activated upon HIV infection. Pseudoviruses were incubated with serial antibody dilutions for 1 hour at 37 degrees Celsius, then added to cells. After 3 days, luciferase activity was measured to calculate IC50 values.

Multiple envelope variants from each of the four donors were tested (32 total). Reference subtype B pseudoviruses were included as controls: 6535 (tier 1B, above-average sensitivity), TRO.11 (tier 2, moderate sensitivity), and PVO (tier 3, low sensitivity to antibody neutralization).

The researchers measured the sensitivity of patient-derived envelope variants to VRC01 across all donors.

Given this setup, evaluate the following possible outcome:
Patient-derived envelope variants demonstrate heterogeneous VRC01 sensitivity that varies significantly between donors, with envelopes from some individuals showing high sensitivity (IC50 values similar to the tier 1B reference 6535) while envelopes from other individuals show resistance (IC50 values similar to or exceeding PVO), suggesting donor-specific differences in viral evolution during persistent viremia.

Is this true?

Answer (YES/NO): NO